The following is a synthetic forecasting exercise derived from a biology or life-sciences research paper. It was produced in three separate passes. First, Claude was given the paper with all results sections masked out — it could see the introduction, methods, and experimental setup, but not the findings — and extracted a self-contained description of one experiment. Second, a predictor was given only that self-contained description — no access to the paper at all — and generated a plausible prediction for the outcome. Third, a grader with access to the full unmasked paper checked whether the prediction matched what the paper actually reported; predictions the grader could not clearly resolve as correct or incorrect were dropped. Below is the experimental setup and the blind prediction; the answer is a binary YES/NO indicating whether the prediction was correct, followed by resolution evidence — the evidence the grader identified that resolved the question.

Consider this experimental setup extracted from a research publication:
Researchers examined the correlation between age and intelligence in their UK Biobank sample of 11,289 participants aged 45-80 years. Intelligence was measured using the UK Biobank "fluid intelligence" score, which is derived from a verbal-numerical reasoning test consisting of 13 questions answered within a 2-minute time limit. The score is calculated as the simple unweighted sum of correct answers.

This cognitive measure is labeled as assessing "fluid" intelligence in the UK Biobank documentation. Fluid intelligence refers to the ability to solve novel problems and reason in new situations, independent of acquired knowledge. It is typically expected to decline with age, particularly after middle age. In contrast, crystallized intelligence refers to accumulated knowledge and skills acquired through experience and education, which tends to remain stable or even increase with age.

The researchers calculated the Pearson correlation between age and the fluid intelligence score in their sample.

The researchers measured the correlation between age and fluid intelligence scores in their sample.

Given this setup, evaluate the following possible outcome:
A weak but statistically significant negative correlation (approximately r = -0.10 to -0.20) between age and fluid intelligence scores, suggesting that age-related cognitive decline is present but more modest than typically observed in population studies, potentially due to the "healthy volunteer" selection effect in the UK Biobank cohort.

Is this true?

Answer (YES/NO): NO